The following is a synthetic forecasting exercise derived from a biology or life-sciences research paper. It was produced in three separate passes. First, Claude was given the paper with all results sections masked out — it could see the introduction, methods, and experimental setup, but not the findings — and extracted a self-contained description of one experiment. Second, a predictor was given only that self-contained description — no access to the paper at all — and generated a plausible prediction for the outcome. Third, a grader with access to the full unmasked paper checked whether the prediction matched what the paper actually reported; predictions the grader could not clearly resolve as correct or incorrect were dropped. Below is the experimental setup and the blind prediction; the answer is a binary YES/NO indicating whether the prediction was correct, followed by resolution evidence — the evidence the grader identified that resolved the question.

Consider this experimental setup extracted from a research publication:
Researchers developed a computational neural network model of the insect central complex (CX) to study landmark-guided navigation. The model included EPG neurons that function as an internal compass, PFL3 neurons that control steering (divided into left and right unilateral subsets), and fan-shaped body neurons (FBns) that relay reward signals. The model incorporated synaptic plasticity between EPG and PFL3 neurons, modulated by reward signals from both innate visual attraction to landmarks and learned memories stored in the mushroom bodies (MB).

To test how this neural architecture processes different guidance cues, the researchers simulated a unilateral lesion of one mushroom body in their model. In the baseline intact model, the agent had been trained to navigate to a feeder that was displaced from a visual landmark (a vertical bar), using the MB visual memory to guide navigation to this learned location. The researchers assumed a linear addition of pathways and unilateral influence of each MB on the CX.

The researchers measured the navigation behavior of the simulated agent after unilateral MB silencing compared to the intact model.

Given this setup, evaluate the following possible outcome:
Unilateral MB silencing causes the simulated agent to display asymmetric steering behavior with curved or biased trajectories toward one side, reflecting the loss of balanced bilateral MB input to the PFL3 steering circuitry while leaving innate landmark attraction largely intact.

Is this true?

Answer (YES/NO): NO